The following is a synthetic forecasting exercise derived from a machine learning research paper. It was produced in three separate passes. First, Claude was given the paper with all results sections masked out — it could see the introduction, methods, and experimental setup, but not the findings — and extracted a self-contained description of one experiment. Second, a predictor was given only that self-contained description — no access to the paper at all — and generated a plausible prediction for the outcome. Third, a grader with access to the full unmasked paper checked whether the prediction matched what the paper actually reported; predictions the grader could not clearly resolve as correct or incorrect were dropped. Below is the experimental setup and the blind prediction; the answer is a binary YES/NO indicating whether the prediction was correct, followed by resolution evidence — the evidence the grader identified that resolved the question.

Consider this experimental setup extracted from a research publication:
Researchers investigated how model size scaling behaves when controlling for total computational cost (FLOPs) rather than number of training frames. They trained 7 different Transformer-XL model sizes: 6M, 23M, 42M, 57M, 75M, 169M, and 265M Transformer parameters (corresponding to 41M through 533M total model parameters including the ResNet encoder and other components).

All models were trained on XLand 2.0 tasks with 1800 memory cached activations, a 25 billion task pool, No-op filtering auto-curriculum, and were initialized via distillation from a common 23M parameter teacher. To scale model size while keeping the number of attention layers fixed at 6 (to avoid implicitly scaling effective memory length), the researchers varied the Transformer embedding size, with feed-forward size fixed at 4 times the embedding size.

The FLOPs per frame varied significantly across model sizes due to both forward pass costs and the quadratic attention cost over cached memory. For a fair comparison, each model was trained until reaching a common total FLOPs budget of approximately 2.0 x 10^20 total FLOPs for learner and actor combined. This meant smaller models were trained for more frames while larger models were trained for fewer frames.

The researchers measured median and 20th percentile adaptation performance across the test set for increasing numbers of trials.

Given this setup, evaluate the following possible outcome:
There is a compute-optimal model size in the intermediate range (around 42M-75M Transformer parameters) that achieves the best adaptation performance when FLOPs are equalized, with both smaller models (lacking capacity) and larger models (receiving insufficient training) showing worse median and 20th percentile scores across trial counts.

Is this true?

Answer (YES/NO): YES